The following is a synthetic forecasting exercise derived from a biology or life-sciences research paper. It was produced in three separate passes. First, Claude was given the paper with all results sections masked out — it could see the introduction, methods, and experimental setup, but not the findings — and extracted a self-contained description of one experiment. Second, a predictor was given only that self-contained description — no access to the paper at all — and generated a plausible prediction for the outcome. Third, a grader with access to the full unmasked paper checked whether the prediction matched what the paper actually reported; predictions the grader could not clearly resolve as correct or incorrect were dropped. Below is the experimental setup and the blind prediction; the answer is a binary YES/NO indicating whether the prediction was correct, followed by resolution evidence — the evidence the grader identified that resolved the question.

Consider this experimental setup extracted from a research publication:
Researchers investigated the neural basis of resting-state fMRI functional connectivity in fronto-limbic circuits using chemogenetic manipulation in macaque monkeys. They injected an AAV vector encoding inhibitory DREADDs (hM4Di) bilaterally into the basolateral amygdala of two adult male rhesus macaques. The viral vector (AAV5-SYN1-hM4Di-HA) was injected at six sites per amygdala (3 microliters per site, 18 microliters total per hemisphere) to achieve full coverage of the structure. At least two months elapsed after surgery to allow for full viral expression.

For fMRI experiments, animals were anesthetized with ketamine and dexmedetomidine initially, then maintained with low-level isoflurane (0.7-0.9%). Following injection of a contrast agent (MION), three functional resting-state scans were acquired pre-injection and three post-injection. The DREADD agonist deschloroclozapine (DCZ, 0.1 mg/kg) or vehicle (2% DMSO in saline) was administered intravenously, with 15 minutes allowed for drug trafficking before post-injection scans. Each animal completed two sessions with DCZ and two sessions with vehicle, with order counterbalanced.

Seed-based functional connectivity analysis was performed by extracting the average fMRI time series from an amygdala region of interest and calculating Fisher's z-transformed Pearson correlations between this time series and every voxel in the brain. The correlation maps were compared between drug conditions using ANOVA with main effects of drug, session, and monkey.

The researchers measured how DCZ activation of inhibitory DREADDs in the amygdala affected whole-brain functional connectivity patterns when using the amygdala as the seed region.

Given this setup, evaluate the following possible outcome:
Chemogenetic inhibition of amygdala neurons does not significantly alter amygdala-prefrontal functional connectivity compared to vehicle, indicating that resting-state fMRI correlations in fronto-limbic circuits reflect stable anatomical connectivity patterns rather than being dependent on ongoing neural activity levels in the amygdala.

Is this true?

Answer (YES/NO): NO